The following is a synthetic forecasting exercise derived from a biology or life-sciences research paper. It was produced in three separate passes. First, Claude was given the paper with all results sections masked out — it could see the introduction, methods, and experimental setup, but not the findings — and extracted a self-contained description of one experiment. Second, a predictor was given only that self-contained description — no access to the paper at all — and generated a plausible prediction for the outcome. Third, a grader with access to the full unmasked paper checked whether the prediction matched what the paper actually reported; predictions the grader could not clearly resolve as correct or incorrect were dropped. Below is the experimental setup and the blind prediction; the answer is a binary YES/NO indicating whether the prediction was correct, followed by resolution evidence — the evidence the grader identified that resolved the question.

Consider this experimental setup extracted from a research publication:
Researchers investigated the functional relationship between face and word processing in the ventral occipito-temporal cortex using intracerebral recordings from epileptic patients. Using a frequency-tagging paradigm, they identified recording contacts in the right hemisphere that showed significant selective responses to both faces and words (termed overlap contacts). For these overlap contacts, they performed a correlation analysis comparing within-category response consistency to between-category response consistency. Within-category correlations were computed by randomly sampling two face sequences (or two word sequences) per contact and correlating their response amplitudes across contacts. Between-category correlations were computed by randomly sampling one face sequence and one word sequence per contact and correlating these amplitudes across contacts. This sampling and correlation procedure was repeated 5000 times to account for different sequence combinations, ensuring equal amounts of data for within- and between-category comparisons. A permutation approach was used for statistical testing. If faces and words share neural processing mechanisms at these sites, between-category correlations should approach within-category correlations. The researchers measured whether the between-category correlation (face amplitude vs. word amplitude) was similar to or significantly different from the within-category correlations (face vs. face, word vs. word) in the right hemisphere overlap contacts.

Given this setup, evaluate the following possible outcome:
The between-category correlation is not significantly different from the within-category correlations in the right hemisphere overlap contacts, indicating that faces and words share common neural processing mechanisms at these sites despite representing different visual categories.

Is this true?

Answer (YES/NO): NO